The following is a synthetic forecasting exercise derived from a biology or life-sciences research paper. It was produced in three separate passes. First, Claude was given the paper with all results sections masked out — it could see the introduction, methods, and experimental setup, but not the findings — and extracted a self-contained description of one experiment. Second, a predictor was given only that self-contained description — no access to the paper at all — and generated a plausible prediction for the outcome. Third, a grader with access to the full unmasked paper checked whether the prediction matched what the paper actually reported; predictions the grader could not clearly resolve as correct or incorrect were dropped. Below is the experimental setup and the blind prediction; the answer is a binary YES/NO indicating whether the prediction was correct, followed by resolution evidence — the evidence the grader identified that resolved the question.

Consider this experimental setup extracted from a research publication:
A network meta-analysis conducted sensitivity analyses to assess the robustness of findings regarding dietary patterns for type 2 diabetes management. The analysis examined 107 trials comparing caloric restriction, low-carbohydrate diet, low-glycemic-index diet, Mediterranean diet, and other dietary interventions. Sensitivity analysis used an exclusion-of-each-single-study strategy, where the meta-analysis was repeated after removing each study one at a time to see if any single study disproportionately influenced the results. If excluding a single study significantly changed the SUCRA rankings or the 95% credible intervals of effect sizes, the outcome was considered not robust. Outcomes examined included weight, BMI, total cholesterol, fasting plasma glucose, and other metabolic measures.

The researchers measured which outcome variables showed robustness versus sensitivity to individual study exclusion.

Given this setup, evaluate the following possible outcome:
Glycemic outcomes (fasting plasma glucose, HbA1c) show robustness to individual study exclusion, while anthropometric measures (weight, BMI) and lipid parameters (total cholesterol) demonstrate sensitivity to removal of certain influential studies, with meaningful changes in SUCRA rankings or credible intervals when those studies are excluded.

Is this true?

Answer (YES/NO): NO